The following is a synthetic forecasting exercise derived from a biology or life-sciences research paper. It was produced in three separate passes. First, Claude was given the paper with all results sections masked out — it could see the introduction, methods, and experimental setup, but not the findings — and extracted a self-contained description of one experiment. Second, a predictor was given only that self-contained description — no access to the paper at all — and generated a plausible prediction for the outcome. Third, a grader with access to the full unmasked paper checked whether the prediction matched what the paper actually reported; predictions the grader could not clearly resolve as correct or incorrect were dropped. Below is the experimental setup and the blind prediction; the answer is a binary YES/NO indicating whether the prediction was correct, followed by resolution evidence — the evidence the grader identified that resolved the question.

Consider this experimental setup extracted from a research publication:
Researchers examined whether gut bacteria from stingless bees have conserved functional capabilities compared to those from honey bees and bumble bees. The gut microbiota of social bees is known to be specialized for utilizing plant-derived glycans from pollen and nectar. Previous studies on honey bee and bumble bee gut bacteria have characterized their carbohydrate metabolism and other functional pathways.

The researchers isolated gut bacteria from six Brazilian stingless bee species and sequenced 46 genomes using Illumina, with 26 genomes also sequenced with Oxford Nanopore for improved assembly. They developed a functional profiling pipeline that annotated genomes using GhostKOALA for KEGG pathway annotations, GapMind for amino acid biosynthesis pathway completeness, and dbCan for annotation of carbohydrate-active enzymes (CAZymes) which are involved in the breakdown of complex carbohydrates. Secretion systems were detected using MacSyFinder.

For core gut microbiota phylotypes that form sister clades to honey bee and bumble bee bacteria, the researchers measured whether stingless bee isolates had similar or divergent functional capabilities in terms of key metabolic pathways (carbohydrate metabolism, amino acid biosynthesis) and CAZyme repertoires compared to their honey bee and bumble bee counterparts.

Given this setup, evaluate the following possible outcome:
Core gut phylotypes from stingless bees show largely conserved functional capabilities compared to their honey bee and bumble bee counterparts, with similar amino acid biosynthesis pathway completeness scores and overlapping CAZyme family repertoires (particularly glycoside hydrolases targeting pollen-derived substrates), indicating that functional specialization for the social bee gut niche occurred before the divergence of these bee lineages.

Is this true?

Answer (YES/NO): YES